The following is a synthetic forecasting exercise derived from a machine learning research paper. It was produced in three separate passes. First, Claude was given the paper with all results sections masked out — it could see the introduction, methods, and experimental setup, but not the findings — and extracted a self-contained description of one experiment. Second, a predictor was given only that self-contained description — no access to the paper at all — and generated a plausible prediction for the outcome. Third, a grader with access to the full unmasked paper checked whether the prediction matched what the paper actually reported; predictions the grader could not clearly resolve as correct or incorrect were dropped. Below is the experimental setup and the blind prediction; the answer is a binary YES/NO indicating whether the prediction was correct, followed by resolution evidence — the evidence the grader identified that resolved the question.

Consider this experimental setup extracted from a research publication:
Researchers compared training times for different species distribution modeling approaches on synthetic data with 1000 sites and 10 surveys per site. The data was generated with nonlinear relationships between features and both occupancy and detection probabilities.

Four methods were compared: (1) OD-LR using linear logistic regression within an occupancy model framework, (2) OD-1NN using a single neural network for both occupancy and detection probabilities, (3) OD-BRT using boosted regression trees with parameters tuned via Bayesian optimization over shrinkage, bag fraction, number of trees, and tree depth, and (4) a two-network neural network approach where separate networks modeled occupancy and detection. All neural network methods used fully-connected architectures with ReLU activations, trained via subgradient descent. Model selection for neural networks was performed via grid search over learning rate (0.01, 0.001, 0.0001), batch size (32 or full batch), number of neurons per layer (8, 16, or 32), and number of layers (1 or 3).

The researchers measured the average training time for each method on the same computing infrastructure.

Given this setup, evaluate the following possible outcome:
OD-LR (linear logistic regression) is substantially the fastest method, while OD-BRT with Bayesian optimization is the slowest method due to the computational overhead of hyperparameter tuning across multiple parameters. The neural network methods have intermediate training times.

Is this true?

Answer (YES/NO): YES